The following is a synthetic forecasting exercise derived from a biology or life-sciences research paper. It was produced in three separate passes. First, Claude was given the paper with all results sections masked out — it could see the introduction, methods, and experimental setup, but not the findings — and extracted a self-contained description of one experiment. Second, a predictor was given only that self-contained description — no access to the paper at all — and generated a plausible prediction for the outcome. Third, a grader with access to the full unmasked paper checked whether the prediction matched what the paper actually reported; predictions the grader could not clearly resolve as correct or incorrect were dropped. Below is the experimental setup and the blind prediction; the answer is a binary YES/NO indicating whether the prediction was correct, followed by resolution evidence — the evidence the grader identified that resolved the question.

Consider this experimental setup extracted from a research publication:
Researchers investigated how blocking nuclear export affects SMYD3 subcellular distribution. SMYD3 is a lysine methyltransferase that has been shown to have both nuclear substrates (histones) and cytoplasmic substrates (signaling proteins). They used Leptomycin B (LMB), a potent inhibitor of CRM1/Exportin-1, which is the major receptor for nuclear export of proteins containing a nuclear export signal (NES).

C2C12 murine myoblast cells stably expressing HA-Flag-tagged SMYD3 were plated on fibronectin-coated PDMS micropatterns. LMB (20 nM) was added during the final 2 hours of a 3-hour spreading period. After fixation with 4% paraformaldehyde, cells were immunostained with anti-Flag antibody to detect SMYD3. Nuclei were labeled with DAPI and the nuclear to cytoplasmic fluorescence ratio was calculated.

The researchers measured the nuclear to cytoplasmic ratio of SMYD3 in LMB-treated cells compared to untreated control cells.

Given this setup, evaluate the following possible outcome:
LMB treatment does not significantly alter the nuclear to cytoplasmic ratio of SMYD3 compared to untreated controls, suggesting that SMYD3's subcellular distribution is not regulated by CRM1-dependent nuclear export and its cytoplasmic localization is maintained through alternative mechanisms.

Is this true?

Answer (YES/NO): NO